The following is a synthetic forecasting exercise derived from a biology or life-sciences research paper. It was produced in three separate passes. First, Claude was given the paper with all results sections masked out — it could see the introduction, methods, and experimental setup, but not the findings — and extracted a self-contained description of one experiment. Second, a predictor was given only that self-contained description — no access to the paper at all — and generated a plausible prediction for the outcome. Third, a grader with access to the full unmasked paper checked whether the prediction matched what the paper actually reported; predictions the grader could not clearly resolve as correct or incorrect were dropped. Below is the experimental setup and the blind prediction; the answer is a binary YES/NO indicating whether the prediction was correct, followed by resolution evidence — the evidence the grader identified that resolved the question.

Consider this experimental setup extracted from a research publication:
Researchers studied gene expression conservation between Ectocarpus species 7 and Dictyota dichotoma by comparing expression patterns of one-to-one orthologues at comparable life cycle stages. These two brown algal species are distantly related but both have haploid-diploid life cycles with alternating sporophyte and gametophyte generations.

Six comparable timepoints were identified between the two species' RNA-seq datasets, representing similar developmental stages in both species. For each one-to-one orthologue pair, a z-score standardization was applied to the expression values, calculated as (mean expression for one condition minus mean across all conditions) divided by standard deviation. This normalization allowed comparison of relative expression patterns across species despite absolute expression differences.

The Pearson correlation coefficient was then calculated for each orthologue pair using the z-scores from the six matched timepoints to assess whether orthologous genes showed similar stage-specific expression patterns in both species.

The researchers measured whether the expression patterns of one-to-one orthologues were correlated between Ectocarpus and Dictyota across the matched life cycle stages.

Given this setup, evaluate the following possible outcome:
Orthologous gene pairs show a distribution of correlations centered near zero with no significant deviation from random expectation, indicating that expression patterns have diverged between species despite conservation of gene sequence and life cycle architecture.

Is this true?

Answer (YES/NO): NO